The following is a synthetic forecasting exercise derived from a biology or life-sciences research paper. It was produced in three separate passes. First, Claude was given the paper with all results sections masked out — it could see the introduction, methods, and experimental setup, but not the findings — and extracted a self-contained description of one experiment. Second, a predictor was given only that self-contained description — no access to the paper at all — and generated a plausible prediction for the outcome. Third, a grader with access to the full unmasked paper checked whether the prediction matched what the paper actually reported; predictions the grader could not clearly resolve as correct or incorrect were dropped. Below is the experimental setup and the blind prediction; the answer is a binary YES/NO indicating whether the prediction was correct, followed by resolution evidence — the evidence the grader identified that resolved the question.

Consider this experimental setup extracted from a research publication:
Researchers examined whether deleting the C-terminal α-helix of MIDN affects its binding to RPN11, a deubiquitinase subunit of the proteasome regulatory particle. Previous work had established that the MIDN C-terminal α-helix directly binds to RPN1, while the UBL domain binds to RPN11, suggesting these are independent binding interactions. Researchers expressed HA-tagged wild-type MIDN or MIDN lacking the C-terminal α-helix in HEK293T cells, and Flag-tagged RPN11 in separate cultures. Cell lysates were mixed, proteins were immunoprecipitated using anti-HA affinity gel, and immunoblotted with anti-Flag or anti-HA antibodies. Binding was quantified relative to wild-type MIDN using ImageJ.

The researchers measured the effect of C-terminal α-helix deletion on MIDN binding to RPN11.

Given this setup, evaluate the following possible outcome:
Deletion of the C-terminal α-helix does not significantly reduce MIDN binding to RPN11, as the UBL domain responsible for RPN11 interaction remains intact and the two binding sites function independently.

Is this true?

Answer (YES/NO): NO